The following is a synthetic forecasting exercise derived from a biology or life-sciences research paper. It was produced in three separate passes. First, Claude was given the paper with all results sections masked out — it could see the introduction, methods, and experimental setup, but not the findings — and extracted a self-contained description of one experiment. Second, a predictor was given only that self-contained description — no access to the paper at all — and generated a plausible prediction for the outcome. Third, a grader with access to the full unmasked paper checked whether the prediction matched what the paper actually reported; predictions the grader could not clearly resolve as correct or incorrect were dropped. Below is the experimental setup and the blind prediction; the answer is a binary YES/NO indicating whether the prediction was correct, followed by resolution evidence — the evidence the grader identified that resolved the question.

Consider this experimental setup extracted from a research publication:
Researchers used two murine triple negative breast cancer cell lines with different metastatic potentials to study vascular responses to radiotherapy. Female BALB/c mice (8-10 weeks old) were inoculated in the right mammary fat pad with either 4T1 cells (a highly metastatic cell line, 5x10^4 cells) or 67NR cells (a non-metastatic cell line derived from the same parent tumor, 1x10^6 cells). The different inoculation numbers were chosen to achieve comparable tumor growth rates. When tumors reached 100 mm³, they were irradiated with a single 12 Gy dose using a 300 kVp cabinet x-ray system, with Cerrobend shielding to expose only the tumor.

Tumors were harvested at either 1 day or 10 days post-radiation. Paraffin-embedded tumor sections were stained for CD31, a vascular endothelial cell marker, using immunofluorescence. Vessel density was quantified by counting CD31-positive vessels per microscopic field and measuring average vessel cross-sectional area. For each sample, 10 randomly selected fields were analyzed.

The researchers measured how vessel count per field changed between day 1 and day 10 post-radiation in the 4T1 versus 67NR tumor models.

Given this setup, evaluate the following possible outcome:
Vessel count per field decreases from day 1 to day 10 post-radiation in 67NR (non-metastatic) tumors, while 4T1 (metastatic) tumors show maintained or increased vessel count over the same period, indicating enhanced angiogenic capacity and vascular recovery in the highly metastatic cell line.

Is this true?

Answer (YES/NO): NO